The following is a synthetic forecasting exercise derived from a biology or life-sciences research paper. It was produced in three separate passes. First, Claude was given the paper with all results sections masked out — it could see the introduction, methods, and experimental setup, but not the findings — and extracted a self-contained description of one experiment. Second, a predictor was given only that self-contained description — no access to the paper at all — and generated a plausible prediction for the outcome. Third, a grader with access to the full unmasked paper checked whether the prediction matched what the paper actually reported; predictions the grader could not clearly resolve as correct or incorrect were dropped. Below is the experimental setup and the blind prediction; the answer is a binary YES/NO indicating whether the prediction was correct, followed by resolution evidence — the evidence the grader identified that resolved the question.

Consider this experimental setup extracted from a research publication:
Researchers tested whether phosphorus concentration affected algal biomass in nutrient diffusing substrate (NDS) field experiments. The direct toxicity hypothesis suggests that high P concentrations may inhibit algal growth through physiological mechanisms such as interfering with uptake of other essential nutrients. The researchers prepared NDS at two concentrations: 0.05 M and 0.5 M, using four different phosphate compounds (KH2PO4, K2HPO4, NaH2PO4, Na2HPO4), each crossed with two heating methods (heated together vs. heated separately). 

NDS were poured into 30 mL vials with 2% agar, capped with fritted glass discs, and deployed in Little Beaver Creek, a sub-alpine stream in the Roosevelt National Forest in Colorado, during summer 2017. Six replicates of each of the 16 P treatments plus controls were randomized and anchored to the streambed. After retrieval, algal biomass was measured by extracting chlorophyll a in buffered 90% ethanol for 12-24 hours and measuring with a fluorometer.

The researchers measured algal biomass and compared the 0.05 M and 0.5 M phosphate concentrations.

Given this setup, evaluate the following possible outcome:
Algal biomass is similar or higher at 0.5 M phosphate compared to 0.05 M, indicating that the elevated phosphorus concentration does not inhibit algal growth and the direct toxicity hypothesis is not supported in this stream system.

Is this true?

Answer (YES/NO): YES